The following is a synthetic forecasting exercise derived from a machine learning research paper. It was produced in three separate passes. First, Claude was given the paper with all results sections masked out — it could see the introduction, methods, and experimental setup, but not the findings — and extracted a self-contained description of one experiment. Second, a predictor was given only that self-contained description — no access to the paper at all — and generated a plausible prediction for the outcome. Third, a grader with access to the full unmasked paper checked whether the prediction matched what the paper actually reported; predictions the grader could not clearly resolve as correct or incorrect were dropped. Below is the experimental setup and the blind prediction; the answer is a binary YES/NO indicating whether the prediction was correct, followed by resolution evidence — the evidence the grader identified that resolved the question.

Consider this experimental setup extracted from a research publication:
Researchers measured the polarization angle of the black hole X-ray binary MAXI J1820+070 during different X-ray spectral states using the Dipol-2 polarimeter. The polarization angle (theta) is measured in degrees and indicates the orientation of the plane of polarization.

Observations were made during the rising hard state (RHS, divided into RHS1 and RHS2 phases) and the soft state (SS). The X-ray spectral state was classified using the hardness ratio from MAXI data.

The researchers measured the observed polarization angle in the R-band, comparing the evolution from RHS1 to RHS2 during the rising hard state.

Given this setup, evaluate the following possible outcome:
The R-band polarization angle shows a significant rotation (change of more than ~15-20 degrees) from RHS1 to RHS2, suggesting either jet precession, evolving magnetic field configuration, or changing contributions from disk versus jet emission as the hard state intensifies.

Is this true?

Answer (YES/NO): NO